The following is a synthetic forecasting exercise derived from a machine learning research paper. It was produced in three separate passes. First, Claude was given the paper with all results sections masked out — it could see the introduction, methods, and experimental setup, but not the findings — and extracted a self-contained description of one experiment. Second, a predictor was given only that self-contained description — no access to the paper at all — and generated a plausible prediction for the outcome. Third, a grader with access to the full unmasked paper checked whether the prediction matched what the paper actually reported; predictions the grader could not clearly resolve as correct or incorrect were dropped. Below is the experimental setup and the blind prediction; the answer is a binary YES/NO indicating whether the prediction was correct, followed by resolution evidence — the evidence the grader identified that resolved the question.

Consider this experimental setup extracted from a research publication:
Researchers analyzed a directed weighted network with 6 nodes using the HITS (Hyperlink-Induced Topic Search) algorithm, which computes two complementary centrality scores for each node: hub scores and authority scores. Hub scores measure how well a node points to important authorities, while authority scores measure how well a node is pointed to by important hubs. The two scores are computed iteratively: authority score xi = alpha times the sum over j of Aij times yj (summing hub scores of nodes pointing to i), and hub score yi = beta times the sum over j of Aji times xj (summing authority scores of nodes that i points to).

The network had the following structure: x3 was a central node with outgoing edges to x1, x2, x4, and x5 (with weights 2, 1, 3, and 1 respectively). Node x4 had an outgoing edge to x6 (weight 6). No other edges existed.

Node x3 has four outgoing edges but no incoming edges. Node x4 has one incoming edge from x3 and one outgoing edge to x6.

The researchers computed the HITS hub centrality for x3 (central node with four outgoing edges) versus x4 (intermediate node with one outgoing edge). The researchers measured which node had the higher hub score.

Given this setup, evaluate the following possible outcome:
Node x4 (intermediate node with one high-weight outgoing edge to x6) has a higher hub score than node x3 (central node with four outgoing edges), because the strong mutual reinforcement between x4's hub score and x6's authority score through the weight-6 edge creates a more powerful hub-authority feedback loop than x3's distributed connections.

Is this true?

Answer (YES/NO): YES